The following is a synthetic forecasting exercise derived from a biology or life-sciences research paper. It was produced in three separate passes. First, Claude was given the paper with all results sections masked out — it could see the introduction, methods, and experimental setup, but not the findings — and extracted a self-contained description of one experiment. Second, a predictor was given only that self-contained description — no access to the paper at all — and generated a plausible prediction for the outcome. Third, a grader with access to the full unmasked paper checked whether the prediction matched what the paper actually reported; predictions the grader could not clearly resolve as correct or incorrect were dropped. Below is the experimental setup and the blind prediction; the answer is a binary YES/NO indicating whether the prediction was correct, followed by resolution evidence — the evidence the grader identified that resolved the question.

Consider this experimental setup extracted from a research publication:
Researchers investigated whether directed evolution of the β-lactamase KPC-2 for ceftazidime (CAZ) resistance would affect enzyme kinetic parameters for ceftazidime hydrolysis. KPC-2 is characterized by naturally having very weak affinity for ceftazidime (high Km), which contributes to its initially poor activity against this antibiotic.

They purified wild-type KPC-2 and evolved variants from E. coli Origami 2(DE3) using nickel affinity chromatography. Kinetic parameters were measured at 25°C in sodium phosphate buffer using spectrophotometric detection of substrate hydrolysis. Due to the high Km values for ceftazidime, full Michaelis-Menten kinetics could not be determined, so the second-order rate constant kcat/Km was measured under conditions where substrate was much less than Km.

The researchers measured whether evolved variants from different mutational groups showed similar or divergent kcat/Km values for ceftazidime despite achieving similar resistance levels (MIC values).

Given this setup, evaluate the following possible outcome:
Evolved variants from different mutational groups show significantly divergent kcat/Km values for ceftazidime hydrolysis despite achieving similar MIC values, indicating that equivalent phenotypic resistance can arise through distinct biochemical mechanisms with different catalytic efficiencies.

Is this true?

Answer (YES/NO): YES